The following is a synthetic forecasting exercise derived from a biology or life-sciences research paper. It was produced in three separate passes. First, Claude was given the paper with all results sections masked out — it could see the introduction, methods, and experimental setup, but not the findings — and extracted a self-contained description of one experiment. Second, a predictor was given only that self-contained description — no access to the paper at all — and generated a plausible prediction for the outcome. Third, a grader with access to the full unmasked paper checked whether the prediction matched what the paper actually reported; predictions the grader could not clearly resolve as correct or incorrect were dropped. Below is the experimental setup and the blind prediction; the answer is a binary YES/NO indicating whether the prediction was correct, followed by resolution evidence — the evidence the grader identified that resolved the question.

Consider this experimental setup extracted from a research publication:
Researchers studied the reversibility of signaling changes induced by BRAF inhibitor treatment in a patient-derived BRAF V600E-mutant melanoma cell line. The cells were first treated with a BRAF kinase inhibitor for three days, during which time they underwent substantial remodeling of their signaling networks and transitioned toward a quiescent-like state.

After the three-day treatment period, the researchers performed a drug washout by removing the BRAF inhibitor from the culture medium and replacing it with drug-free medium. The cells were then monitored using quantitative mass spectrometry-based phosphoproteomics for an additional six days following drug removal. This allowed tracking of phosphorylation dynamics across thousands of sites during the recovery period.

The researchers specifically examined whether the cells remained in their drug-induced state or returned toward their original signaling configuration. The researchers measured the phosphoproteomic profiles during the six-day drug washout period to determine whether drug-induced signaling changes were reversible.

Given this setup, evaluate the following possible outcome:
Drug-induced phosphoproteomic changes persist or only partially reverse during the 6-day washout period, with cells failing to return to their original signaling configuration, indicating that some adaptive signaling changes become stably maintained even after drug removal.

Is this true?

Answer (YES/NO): NO